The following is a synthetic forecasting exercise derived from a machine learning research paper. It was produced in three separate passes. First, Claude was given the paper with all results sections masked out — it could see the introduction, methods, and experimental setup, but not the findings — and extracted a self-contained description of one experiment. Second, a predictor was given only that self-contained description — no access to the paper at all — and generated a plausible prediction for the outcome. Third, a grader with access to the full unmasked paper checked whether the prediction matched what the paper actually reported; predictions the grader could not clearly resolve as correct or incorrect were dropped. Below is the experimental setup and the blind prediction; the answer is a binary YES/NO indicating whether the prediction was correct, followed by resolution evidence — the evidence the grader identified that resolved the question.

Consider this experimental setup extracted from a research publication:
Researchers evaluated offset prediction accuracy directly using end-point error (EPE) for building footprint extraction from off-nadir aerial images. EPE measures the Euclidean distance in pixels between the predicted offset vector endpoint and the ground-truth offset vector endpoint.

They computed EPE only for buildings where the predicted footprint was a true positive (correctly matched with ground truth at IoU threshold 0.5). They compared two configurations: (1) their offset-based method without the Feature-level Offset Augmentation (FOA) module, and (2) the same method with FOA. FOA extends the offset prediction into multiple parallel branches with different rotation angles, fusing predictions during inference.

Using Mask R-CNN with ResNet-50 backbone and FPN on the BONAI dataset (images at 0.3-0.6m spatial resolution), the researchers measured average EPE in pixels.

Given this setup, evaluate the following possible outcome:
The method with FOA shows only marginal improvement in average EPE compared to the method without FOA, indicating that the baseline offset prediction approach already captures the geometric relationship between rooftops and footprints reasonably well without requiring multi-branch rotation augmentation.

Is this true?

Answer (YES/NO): NO